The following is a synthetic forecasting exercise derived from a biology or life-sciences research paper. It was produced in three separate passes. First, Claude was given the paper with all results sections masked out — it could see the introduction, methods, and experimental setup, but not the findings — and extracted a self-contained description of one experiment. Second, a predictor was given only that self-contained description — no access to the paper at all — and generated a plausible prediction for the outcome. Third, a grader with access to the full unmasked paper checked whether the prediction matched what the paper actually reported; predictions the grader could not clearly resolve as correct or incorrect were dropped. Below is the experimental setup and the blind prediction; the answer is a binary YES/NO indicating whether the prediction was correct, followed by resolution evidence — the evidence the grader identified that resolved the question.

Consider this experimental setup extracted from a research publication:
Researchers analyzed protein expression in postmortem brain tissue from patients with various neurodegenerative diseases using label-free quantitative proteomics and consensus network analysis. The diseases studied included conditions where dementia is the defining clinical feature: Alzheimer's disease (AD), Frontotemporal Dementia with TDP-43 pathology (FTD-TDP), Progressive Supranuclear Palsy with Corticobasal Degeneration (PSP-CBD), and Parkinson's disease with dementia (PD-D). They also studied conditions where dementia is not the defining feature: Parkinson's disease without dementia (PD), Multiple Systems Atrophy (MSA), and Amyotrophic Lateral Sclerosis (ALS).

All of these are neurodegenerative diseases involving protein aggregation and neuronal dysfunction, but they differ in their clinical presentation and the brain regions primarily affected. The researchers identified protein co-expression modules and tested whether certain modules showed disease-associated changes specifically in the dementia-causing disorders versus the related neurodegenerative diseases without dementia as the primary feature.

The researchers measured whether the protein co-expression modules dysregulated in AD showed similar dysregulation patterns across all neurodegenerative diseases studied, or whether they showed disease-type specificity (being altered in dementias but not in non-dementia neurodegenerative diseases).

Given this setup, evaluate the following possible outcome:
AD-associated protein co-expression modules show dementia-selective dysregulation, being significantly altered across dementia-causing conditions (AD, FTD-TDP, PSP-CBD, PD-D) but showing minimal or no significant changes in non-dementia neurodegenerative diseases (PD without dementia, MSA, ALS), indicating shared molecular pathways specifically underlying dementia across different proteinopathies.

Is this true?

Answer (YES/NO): NO